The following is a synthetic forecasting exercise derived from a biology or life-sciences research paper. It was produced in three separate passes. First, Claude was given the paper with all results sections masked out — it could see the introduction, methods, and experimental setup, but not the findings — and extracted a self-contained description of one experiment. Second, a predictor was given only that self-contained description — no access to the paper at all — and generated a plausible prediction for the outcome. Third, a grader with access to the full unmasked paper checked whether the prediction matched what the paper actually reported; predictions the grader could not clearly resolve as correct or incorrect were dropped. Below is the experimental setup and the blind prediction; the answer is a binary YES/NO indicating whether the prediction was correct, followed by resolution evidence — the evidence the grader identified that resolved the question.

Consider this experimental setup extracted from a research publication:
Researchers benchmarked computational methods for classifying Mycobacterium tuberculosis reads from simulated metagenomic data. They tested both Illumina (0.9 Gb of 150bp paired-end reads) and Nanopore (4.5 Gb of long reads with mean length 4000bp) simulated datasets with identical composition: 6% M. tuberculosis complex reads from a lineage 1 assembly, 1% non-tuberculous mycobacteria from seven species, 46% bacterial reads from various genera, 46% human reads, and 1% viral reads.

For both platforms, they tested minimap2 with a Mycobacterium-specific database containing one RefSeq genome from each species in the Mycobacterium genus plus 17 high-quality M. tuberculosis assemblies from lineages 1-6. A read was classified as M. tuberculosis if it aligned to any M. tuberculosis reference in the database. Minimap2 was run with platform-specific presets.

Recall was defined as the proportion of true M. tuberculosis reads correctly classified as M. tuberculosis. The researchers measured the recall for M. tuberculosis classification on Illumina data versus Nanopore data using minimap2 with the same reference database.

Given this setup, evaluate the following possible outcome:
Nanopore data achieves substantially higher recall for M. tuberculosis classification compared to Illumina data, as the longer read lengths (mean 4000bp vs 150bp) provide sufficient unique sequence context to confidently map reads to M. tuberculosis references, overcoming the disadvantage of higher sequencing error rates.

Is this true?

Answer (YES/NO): NO